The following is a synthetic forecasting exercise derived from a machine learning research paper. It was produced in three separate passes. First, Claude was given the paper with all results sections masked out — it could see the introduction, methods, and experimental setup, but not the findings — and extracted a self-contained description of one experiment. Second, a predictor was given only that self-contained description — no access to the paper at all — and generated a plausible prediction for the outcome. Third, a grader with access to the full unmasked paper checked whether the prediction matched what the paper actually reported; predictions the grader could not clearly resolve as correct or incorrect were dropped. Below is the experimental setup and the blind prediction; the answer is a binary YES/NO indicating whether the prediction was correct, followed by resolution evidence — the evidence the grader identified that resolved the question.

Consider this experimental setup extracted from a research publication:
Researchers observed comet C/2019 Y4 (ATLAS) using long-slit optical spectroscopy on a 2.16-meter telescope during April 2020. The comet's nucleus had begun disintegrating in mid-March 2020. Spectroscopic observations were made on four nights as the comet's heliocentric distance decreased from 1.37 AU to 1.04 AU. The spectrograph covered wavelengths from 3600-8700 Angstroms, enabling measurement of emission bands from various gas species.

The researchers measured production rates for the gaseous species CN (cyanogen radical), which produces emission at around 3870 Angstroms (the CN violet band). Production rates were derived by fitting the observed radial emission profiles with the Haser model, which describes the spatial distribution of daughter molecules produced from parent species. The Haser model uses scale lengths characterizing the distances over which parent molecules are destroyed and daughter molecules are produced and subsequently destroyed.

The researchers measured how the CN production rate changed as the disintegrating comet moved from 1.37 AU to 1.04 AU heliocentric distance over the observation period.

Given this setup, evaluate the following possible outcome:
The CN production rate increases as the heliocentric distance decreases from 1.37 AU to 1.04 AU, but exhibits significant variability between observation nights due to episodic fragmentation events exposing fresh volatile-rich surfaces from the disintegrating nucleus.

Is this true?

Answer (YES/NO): NO